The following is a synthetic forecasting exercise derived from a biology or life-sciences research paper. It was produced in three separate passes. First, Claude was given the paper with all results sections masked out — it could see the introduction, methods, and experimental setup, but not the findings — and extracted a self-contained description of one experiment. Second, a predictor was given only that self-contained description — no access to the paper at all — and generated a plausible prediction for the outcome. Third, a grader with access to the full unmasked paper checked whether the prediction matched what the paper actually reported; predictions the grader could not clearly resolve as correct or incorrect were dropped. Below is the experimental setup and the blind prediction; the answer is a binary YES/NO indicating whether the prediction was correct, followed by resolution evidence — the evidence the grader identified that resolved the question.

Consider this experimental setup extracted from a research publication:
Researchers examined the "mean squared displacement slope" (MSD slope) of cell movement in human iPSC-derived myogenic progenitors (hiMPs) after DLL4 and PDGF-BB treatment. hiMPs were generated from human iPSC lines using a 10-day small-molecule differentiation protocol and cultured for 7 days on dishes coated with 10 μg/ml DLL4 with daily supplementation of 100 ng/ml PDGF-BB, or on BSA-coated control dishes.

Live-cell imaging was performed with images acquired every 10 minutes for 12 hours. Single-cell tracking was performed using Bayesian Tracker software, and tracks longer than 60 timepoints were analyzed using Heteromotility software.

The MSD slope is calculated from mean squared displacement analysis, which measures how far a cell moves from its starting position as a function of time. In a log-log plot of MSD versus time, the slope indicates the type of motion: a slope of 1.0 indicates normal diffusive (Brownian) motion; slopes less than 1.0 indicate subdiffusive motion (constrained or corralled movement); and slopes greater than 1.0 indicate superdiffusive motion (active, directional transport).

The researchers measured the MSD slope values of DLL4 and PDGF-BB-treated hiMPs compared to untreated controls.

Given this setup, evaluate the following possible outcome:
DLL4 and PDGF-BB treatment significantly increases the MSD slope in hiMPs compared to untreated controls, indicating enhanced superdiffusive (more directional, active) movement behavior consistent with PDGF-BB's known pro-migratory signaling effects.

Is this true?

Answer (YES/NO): YES